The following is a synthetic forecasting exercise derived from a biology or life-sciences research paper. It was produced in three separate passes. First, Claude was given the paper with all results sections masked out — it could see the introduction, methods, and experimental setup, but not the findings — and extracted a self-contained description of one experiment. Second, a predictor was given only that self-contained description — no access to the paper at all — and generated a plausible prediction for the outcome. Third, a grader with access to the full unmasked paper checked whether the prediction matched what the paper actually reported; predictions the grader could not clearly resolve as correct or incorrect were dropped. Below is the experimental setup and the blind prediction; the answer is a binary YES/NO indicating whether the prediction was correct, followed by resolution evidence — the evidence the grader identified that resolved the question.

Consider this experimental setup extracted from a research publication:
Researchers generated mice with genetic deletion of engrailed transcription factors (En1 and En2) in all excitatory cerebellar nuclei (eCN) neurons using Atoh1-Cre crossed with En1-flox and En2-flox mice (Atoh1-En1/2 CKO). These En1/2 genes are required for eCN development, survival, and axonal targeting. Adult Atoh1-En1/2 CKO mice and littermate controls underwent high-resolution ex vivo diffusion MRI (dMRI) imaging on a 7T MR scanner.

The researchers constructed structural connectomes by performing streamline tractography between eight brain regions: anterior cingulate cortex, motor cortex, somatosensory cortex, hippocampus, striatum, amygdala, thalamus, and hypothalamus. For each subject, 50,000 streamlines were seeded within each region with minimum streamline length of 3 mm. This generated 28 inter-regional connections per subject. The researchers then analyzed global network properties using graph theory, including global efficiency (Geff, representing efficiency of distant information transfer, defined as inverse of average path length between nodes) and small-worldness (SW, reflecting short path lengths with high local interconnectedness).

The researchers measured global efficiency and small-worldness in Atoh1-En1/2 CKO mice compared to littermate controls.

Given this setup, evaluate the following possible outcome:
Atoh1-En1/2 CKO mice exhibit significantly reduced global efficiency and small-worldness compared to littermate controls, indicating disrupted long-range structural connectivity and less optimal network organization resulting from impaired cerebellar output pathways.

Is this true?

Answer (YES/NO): YES